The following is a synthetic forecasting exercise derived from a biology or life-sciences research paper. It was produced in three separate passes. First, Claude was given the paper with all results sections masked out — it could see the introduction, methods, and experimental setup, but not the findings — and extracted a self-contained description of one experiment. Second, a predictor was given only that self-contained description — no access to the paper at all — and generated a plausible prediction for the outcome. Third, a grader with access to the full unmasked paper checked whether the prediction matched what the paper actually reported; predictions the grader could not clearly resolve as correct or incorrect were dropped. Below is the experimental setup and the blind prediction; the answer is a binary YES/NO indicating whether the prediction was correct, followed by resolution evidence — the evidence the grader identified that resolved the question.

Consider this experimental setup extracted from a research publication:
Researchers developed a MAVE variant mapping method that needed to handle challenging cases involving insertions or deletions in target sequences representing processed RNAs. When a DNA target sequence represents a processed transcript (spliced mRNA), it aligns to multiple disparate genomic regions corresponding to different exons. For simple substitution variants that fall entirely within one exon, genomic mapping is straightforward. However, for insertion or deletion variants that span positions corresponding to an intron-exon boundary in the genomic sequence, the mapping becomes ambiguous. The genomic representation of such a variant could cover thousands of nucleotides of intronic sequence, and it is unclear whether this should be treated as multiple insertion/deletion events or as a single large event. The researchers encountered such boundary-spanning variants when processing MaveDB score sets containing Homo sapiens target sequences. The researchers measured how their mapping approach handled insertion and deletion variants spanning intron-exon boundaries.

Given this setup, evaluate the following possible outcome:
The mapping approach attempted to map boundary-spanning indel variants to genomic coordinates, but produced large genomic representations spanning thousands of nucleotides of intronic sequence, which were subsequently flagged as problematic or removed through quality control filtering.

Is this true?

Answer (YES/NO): NO